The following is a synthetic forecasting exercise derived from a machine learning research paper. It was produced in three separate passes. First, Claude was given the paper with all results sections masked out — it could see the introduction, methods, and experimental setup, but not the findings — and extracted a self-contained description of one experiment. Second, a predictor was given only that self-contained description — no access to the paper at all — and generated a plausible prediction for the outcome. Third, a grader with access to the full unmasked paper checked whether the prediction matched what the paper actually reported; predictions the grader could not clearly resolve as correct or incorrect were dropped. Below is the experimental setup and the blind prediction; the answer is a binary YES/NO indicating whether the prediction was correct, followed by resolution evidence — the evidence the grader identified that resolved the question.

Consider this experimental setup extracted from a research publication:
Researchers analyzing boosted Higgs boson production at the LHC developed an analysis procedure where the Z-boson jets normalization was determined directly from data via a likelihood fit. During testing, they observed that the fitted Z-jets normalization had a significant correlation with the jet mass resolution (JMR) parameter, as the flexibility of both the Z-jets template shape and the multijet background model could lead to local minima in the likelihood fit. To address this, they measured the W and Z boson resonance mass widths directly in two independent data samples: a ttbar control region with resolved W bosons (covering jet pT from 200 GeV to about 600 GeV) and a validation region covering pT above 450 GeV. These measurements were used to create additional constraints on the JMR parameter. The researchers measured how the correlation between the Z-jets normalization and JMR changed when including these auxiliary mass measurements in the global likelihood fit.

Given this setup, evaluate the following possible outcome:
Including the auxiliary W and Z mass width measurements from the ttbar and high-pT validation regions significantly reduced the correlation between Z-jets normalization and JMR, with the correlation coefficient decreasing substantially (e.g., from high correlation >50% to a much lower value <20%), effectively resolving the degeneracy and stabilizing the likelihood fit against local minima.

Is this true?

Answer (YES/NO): NO